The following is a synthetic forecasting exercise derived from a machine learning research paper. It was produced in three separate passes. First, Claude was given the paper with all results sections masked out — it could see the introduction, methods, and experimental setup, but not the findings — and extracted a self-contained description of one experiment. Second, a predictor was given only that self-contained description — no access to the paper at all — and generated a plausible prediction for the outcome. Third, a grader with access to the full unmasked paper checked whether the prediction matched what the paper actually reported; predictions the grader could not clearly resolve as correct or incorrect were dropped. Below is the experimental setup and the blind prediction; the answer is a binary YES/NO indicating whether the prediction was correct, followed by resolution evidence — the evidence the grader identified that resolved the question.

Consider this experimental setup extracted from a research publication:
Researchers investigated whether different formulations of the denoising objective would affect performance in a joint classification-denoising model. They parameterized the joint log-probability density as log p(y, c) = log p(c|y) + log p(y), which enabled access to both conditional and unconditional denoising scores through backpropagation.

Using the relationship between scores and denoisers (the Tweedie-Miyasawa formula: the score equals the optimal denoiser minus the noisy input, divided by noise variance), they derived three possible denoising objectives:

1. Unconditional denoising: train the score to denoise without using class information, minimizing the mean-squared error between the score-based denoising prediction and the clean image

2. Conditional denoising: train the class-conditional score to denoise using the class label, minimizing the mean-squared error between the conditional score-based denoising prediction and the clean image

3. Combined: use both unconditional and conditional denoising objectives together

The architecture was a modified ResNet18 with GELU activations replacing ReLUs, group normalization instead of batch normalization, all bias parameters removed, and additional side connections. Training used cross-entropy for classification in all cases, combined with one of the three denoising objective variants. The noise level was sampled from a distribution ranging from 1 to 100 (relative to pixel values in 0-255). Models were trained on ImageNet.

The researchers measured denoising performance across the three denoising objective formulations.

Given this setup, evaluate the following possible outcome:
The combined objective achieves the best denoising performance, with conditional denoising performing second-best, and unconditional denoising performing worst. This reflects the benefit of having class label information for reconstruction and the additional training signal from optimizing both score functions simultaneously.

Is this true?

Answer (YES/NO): NO